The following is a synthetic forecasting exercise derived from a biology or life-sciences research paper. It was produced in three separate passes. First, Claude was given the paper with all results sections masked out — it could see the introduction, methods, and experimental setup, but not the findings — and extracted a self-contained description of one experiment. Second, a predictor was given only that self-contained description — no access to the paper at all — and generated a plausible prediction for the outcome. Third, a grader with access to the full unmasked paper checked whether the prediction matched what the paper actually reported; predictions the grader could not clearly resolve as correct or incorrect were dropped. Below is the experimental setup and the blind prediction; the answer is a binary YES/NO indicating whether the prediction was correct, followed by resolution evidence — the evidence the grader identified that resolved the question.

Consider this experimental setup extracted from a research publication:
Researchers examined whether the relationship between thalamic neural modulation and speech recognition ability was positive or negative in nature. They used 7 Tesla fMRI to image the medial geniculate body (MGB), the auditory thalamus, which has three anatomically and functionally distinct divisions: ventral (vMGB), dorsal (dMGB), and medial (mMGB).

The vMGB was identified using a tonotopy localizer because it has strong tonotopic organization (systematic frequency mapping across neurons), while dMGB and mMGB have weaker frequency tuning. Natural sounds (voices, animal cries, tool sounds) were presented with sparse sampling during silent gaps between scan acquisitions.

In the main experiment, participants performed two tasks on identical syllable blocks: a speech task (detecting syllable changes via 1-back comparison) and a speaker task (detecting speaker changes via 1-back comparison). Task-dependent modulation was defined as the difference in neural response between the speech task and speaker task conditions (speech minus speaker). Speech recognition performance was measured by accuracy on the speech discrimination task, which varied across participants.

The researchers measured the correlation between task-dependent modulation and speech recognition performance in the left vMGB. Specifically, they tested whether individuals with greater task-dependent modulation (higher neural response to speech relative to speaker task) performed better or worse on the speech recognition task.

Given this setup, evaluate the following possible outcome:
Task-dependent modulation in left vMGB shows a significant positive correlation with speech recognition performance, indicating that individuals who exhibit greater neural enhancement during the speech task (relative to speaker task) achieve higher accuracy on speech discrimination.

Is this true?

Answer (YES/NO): YES